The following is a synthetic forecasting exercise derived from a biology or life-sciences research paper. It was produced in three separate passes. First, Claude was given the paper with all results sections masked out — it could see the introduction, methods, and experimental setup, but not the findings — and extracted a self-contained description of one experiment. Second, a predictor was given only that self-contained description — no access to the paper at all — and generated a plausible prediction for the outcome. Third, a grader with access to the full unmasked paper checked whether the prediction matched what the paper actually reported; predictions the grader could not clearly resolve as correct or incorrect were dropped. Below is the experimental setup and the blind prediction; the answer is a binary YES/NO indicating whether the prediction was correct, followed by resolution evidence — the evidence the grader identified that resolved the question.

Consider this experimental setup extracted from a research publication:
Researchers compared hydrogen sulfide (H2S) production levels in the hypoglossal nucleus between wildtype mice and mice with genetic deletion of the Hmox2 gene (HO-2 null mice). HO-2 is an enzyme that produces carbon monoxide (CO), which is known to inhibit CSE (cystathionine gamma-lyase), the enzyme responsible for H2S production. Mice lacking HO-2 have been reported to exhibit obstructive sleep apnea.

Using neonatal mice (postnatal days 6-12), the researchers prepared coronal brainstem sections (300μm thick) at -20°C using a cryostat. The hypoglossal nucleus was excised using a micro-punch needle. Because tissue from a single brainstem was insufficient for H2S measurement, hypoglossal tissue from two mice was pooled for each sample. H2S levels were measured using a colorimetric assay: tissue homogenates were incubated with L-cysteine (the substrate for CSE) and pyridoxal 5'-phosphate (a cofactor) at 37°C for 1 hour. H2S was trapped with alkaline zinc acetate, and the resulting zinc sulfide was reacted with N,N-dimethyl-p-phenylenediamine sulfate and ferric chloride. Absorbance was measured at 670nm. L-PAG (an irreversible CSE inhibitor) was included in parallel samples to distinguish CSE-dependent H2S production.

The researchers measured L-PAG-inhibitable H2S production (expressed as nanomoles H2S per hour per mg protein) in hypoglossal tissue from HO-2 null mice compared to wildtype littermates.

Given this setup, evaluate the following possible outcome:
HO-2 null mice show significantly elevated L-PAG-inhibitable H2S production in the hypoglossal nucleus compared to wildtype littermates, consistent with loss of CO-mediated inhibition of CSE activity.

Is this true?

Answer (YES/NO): YES